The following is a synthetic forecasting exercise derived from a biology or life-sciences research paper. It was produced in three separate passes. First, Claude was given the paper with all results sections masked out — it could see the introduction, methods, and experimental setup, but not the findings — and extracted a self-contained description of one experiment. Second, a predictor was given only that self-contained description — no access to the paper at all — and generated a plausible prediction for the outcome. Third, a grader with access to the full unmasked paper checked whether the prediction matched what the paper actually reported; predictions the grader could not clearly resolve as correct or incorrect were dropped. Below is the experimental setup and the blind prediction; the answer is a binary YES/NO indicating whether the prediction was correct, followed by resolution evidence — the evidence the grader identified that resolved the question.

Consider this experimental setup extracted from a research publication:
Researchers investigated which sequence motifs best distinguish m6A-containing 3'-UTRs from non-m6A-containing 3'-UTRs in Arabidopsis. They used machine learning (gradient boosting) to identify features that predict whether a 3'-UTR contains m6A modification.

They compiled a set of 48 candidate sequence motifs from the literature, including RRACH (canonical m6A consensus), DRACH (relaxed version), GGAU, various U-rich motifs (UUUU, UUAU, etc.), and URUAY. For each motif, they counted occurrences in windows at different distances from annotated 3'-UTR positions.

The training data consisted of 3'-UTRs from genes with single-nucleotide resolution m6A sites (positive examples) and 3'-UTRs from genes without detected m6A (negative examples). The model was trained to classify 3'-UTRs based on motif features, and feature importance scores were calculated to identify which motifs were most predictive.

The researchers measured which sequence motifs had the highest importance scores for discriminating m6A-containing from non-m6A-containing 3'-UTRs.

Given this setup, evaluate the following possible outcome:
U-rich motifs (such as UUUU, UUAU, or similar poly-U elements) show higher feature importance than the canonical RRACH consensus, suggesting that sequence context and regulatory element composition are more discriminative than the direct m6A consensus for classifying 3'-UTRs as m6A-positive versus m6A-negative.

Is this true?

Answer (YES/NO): NO